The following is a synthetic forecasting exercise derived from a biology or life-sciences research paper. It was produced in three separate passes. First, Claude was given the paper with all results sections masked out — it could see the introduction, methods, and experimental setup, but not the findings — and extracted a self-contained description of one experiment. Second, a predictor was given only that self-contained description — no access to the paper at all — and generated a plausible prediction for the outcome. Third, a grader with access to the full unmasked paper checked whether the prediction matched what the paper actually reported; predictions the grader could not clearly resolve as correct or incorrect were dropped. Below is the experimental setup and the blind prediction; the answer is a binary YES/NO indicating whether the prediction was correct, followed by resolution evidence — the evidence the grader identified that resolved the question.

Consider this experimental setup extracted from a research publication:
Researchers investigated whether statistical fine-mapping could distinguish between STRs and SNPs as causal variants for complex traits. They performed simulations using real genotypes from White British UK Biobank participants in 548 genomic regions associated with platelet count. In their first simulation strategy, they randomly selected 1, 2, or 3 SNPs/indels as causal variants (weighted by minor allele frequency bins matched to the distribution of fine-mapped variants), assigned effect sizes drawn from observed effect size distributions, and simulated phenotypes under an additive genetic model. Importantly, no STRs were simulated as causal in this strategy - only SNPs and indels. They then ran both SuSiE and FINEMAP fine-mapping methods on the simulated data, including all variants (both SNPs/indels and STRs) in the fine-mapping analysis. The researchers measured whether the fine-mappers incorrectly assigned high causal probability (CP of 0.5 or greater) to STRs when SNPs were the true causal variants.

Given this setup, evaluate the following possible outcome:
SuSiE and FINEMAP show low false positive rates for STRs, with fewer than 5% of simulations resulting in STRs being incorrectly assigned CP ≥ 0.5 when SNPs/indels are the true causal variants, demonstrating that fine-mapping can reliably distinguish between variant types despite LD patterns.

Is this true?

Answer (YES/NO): YES